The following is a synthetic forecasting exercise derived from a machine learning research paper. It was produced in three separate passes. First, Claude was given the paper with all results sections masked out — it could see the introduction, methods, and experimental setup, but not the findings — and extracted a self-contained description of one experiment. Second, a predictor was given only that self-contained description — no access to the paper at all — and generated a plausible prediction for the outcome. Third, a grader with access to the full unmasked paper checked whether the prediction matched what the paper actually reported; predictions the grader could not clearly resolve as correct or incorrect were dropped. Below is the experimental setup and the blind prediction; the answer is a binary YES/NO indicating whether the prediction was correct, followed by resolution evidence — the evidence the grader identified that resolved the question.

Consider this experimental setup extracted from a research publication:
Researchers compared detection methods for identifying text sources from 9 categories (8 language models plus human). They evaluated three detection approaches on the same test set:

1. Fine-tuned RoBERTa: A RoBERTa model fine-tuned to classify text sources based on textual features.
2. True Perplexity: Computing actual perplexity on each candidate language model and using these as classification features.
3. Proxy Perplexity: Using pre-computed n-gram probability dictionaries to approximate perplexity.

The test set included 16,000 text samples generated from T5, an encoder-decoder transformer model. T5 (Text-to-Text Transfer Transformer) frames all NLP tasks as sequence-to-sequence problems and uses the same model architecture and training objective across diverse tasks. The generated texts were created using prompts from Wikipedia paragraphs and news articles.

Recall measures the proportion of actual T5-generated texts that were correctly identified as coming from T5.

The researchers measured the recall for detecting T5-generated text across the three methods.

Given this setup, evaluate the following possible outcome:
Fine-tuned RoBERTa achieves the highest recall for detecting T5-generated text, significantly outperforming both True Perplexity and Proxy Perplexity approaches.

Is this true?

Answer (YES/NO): NO